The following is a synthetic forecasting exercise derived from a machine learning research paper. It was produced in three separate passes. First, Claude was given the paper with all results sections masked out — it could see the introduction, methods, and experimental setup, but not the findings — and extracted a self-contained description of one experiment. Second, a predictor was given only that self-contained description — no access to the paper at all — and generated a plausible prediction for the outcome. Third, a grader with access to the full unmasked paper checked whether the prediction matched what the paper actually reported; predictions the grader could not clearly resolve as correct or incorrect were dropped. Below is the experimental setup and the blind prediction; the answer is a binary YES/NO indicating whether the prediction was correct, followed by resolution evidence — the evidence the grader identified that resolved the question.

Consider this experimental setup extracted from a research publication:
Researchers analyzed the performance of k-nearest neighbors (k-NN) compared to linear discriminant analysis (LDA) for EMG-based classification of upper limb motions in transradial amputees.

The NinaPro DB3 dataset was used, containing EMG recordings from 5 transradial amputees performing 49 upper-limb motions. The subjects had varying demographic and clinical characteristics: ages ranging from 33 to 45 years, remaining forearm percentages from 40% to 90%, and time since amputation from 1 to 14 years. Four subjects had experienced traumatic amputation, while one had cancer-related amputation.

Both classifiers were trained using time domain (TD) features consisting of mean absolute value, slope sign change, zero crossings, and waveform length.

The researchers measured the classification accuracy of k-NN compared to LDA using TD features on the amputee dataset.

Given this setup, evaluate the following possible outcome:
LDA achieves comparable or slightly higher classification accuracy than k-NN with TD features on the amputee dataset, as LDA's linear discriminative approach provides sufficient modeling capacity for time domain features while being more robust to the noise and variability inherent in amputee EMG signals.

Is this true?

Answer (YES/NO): YES